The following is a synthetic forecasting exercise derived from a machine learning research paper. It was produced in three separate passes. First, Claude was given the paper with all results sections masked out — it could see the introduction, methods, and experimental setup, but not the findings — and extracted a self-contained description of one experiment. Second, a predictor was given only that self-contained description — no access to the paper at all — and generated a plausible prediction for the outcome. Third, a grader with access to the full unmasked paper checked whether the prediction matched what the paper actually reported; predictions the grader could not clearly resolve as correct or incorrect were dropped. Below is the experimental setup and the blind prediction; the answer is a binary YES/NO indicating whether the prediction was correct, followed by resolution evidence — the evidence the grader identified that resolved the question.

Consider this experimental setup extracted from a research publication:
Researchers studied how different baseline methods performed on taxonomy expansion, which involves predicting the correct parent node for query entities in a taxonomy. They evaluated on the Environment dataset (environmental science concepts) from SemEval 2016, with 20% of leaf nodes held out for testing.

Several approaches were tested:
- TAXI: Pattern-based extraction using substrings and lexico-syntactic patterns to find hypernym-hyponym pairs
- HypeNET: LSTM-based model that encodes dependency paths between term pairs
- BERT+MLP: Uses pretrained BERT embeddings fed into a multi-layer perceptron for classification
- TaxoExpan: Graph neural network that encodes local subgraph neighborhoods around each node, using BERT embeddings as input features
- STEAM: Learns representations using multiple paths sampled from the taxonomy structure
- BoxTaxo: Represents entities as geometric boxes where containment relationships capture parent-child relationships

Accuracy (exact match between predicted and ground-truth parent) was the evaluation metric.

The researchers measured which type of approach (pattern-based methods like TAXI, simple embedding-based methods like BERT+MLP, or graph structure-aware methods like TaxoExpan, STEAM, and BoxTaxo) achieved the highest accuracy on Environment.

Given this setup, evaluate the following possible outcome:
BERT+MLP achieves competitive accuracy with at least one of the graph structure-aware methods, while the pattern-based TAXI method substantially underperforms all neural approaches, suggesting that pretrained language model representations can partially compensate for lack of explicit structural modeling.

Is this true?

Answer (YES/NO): NO